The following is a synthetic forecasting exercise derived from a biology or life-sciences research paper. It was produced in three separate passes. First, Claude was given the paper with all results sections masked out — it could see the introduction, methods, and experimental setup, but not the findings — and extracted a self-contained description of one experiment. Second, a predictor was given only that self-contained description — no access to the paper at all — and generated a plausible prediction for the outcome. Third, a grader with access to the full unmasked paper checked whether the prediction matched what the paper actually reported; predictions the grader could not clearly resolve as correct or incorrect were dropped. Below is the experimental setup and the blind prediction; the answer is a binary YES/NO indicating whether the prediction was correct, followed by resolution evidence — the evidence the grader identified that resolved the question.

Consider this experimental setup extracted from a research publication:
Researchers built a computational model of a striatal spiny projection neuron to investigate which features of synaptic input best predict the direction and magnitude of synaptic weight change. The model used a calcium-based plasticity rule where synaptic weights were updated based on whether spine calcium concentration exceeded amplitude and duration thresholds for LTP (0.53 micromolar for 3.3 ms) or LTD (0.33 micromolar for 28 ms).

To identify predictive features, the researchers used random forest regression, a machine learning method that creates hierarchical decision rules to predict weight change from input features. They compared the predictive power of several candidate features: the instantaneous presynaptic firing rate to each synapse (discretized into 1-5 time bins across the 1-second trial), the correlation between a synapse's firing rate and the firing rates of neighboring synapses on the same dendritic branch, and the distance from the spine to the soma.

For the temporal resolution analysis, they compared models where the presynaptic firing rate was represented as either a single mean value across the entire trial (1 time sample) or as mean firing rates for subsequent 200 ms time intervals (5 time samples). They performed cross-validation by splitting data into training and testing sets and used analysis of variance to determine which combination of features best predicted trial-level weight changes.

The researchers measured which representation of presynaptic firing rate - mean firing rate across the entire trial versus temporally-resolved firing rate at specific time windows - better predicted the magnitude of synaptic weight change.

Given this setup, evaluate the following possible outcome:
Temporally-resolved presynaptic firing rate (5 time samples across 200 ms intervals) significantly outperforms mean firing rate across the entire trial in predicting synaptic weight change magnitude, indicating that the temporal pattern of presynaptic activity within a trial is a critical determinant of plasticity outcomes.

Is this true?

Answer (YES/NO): YES